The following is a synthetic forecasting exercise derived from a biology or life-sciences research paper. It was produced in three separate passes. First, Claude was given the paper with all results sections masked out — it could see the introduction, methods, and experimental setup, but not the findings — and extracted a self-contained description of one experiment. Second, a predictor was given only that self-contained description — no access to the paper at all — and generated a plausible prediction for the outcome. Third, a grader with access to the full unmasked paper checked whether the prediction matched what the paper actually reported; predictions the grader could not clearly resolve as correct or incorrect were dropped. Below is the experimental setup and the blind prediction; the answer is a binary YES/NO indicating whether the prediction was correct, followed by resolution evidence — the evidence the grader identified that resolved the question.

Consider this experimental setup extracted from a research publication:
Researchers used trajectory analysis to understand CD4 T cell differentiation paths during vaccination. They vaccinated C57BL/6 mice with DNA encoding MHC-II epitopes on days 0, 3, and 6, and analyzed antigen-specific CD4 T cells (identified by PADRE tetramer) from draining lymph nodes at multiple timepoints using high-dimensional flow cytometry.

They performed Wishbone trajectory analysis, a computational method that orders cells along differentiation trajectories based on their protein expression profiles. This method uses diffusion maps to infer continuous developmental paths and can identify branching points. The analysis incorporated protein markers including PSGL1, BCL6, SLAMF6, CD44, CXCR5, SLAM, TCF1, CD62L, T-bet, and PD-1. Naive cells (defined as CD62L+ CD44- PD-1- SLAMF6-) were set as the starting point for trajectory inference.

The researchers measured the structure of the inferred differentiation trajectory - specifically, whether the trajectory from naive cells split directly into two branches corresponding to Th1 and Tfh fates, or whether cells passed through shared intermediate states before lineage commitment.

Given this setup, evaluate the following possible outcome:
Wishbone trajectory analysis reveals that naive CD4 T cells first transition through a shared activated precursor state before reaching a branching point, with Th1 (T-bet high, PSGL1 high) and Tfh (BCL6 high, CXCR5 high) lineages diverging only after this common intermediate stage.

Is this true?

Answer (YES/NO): YES